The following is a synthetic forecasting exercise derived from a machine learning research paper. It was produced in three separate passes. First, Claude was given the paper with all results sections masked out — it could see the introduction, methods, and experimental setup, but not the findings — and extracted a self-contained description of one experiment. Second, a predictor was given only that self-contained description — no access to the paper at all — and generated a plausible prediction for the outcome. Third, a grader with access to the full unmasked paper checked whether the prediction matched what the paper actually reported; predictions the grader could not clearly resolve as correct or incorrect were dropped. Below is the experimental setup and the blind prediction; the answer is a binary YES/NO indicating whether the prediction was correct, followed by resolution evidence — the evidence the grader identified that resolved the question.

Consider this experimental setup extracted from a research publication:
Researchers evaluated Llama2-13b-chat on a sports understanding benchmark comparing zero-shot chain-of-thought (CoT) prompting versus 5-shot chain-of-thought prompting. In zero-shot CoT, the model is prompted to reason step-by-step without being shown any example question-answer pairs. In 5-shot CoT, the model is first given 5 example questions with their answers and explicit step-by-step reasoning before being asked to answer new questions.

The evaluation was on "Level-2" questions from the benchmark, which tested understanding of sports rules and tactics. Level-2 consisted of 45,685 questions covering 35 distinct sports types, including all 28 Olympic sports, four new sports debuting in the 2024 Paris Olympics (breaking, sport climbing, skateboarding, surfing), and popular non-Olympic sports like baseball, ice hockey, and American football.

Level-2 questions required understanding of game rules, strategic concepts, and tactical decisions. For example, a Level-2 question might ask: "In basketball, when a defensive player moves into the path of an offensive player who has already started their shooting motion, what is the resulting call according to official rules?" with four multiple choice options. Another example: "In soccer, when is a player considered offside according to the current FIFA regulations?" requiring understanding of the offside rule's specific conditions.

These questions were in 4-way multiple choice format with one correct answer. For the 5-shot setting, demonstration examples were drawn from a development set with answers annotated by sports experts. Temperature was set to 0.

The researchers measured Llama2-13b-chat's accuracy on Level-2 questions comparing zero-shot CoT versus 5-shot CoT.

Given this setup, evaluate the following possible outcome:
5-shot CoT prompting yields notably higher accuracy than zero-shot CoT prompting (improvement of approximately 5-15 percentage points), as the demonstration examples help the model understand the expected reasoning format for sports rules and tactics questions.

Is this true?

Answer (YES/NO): NO